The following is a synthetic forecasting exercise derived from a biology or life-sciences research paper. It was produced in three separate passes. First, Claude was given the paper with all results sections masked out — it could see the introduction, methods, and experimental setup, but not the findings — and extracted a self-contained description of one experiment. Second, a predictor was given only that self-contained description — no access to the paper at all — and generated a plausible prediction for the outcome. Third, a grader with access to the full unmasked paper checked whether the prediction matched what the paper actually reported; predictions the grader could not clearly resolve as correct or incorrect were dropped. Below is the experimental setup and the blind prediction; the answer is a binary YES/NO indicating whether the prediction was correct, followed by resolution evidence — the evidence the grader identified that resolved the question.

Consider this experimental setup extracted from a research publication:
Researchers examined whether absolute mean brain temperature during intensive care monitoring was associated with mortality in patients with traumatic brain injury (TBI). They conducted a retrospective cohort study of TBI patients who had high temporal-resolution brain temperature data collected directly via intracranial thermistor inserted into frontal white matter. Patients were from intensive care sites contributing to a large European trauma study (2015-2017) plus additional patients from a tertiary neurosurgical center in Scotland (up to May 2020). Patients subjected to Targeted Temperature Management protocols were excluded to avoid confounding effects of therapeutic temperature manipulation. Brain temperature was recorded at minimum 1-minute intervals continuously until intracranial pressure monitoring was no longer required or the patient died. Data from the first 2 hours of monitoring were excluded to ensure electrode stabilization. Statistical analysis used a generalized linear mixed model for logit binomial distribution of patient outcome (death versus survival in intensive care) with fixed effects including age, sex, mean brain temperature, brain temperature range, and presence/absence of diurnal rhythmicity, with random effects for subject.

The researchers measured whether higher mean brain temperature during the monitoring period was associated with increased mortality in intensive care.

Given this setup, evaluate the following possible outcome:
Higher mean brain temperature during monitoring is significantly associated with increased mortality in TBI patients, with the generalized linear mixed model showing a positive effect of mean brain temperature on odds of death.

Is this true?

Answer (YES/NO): NO